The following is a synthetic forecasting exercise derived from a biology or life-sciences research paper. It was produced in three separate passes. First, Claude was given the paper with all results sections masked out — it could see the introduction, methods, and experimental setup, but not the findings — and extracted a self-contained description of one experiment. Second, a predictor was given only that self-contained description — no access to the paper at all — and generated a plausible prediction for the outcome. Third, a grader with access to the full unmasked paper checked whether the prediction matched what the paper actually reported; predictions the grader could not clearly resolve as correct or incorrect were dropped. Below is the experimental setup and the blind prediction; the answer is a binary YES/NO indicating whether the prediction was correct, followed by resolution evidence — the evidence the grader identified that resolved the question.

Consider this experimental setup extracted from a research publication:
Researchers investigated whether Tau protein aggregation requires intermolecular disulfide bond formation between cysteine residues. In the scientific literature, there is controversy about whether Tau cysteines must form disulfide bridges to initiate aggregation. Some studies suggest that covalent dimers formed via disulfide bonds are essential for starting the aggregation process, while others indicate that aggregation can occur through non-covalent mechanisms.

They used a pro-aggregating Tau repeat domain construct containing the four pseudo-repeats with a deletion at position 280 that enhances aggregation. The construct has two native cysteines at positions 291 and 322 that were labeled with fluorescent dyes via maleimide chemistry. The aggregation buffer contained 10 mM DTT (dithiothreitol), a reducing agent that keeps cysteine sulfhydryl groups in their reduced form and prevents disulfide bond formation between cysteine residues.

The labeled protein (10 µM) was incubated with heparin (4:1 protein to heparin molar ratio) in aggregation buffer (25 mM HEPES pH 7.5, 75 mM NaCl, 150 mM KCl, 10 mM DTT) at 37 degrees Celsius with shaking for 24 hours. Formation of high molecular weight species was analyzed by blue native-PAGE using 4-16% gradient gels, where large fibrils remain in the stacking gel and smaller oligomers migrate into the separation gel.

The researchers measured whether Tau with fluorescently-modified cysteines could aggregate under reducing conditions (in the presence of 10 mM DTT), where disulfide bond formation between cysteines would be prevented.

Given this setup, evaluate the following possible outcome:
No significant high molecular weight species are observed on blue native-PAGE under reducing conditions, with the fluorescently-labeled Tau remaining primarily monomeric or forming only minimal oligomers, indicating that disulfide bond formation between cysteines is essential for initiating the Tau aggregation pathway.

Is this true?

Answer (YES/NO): NO